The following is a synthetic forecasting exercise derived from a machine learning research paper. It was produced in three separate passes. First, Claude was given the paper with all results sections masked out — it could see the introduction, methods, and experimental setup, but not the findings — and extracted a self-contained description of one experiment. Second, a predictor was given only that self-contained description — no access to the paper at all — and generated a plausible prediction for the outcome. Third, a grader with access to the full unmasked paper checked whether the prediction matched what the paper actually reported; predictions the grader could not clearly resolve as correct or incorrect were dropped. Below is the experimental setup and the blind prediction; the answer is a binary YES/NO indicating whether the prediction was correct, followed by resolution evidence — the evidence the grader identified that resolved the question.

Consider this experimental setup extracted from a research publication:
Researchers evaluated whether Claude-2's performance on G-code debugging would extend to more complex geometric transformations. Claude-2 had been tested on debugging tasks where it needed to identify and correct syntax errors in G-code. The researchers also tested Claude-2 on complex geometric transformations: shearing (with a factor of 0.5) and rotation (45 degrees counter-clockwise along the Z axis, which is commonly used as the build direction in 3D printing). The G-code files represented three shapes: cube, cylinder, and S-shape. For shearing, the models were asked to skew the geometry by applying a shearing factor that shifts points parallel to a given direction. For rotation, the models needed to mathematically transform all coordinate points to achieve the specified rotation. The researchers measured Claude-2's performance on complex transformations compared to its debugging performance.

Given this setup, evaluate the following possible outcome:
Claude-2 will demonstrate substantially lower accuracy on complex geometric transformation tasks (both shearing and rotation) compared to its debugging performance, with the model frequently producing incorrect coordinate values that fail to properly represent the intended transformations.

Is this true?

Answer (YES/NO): YES